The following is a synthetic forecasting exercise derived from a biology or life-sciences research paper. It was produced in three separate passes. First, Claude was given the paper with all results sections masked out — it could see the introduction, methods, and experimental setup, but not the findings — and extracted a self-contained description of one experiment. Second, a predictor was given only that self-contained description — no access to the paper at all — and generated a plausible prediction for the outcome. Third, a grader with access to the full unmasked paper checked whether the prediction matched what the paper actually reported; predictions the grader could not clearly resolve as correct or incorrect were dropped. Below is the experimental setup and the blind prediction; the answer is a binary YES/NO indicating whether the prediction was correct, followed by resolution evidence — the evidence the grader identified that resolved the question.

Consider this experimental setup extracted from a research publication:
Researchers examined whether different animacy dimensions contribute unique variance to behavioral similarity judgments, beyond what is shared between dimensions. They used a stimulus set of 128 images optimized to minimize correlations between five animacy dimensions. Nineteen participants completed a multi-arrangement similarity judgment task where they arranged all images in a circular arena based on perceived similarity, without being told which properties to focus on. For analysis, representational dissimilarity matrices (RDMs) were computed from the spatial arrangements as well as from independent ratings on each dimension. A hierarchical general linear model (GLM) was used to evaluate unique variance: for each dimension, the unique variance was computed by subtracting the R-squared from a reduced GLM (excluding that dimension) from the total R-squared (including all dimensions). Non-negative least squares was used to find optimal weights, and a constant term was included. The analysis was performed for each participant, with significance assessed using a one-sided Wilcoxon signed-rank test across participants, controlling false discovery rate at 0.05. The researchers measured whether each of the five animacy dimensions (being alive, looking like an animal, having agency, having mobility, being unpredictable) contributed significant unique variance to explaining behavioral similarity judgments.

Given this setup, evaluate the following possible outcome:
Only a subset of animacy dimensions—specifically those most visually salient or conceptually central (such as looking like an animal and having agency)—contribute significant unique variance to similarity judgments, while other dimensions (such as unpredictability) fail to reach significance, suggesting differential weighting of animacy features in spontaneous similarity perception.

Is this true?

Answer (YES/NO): NO